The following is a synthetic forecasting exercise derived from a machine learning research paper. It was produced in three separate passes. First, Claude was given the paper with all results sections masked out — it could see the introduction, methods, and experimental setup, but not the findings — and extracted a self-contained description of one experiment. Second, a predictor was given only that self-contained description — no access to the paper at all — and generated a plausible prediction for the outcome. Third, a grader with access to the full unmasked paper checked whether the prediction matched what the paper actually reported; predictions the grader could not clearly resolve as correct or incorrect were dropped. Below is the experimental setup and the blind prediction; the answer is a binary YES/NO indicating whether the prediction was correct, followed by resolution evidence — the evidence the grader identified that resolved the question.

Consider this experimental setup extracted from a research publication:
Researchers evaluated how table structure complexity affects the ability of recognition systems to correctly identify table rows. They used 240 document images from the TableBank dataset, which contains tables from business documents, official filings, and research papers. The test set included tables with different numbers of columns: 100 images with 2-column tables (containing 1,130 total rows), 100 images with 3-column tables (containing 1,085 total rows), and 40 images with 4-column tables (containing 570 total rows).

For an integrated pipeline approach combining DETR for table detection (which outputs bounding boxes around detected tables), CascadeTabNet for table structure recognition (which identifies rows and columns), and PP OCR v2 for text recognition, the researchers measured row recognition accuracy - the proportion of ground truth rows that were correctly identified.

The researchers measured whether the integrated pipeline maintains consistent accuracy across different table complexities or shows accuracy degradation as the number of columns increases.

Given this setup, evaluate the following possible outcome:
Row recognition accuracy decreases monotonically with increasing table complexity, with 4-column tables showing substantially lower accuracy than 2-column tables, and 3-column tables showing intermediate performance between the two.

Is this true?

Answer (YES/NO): YES